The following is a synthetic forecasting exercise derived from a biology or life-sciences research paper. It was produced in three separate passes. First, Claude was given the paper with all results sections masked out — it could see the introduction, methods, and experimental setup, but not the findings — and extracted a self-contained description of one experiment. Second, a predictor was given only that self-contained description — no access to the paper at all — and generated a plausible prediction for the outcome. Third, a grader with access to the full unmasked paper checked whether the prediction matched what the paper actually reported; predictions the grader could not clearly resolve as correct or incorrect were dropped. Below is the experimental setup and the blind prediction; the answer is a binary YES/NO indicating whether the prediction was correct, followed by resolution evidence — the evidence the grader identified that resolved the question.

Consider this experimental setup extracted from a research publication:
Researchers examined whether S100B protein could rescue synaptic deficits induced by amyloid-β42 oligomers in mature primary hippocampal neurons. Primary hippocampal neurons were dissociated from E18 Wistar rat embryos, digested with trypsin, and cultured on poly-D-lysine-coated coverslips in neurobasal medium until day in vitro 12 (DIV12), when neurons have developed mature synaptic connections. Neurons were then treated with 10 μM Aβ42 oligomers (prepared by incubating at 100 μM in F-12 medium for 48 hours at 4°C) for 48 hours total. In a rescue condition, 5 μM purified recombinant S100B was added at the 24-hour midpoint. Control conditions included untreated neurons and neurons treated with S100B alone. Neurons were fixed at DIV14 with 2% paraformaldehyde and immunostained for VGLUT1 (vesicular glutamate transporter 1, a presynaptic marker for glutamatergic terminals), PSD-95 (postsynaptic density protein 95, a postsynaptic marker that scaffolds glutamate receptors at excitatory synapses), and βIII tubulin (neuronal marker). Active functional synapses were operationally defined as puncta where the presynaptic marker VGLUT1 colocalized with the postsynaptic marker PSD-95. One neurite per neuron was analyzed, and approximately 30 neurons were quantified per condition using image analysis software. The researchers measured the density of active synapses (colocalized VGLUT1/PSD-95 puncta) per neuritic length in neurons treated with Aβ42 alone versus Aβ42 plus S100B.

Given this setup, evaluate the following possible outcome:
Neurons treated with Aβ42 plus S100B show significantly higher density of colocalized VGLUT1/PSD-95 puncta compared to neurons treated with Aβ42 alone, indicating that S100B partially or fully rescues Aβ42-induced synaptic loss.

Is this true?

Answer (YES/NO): YES